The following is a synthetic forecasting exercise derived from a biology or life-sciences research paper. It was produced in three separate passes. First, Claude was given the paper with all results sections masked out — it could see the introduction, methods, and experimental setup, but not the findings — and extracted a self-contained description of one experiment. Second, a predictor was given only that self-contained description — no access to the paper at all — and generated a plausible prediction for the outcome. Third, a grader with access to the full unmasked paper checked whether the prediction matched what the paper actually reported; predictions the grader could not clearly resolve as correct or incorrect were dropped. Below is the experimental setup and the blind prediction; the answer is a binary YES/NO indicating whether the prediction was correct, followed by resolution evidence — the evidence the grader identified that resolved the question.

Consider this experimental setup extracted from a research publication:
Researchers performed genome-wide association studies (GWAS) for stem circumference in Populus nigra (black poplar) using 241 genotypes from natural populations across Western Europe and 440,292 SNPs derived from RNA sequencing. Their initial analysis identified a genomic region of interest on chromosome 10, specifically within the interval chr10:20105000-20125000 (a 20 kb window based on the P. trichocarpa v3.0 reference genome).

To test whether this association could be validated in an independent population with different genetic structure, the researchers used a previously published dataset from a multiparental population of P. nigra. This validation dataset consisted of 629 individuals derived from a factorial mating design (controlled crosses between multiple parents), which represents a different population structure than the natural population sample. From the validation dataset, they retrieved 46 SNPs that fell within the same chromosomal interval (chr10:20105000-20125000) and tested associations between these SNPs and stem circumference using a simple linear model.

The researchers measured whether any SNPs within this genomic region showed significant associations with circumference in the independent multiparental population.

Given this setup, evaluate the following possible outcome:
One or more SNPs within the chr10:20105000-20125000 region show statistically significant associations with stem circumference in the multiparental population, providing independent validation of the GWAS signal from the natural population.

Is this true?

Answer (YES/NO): YES